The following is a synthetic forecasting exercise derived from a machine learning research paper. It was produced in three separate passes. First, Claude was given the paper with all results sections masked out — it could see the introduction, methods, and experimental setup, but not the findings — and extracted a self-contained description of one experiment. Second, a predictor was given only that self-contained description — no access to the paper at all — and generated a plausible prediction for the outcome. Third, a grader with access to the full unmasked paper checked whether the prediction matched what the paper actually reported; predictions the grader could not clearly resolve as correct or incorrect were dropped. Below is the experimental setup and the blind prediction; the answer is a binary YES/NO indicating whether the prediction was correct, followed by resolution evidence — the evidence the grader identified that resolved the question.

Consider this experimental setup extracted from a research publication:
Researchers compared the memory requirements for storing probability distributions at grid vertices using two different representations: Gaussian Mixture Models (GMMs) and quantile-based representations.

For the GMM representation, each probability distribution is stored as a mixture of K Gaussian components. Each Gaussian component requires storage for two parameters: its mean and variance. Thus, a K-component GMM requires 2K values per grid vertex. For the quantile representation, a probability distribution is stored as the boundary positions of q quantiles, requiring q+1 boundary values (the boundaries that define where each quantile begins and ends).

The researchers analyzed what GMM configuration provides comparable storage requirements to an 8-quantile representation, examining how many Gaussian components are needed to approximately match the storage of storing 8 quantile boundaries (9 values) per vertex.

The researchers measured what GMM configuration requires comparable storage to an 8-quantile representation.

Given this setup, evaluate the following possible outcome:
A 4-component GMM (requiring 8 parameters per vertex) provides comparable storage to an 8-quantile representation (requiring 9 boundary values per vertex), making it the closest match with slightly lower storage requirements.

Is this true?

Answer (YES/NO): NO